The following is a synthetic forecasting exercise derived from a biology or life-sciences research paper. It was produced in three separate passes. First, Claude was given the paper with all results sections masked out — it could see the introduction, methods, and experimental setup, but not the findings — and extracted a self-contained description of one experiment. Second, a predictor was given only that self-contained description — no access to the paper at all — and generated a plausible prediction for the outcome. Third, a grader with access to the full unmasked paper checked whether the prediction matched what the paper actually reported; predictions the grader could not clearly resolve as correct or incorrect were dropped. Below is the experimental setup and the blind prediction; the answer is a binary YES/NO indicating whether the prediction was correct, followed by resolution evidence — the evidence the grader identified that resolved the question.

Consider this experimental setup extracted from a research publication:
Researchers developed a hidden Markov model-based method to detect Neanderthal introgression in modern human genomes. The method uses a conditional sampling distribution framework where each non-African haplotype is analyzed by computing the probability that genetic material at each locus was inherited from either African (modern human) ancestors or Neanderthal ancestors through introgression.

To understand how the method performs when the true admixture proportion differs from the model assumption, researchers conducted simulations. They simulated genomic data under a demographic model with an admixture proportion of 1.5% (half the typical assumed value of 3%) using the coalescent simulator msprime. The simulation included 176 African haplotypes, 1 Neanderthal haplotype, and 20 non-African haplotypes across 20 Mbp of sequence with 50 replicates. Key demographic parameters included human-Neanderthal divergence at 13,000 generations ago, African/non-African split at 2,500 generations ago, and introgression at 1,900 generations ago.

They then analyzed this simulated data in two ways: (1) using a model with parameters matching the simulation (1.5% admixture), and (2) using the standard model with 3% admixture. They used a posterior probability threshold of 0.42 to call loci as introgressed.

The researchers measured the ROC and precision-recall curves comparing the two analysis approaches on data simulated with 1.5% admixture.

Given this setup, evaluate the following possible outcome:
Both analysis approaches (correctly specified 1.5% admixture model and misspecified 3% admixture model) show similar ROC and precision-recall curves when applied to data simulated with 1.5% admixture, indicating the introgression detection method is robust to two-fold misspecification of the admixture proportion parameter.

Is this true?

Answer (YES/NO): YES